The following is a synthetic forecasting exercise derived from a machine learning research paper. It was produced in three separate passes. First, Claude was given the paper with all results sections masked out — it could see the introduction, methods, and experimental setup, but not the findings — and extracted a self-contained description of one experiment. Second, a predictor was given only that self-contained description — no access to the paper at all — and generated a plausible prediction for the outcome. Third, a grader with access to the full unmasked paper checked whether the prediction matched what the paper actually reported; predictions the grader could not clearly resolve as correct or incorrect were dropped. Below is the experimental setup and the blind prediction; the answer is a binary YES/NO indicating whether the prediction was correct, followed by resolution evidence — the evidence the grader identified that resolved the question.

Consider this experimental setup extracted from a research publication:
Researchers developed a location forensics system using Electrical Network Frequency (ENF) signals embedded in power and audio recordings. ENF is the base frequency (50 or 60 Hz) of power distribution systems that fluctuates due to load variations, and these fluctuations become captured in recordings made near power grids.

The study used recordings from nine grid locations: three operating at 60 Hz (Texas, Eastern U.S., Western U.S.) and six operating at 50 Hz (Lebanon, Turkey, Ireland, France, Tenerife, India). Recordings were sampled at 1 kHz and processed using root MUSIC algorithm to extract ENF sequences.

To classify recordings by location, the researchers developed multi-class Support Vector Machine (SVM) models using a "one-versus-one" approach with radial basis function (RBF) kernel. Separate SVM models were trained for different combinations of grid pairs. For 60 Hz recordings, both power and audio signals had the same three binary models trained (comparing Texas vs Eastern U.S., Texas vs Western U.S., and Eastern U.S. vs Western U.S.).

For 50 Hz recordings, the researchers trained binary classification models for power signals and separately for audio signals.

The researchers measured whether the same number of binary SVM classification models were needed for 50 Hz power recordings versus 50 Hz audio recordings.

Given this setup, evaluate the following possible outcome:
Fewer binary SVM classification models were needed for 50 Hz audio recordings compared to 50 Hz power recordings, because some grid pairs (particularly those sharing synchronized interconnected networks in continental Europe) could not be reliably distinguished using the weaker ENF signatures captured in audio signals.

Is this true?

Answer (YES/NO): NO